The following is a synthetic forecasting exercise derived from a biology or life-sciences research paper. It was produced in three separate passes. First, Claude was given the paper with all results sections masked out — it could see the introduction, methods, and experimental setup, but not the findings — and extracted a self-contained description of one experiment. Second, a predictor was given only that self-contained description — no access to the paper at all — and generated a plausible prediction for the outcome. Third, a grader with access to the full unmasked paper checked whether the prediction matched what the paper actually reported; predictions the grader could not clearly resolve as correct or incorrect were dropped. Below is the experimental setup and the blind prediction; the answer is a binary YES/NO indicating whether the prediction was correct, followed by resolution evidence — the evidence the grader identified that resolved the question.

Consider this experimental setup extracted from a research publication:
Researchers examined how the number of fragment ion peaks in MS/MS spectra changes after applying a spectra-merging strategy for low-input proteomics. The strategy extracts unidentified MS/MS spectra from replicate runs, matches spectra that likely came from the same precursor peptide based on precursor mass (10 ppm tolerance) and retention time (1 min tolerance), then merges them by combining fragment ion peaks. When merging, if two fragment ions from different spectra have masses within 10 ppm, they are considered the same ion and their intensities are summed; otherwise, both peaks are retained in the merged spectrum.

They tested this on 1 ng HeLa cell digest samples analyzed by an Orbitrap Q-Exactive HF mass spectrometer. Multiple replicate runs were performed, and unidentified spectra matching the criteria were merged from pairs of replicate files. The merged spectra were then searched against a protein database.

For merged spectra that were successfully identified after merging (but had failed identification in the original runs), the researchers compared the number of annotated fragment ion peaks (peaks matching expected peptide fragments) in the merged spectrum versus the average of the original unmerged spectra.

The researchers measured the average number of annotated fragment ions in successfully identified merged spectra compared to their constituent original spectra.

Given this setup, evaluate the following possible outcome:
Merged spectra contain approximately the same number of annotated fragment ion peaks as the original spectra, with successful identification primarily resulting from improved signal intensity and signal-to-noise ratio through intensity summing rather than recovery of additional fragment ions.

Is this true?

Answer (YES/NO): NO